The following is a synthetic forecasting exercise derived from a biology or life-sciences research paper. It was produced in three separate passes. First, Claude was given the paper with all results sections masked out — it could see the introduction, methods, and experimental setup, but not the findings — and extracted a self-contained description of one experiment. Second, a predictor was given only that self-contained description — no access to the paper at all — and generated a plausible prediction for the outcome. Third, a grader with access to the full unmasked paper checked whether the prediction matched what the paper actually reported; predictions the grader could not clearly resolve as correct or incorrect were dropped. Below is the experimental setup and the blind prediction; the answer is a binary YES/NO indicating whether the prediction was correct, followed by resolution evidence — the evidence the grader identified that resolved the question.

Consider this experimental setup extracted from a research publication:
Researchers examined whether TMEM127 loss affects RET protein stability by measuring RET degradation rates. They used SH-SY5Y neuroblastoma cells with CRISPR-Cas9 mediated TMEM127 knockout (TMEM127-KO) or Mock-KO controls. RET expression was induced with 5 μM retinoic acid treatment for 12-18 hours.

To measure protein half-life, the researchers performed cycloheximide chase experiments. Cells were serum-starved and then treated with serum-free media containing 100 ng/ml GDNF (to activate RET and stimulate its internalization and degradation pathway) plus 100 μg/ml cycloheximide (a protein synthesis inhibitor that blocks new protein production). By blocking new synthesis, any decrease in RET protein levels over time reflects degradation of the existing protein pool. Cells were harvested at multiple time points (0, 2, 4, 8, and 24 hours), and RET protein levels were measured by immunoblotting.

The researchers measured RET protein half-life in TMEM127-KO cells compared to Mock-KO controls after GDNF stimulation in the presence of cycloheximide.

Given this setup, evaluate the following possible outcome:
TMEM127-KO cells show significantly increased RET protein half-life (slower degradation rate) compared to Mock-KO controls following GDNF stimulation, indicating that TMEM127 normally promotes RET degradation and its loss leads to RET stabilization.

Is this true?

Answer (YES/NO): YES